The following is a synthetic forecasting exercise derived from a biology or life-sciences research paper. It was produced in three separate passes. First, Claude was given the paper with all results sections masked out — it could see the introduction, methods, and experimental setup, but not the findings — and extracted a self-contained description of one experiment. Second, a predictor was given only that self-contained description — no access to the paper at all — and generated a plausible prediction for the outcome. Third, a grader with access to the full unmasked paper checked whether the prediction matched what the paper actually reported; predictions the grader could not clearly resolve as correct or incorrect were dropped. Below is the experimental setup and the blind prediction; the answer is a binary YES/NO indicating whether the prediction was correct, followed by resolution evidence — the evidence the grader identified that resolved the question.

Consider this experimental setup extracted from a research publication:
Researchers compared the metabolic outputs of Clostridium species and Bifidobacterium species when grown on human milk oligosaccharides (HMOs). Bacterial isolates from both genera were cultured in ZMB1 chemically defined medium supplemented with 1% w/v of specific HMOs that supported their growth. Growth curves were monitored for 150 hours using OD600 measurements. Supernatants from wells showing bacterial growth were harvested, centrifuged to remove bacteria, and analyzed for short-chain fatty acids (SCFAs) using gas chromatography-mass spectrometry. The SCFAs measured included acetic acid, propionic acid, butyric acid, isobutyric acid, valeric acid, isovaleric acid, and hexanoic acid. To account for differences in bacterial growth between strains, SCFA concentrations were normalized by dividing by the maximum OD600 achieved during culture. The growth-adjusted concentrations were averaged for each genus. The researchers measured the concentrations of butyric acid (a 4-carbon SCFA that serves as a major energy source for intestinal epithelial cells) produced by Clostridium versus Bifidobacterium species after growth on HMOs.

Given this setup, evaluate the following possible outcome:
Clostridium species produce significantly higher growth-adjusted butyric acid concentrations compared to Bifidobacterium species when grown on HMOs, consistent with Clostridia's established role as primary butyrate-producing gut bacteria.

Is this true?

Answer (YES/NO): YES